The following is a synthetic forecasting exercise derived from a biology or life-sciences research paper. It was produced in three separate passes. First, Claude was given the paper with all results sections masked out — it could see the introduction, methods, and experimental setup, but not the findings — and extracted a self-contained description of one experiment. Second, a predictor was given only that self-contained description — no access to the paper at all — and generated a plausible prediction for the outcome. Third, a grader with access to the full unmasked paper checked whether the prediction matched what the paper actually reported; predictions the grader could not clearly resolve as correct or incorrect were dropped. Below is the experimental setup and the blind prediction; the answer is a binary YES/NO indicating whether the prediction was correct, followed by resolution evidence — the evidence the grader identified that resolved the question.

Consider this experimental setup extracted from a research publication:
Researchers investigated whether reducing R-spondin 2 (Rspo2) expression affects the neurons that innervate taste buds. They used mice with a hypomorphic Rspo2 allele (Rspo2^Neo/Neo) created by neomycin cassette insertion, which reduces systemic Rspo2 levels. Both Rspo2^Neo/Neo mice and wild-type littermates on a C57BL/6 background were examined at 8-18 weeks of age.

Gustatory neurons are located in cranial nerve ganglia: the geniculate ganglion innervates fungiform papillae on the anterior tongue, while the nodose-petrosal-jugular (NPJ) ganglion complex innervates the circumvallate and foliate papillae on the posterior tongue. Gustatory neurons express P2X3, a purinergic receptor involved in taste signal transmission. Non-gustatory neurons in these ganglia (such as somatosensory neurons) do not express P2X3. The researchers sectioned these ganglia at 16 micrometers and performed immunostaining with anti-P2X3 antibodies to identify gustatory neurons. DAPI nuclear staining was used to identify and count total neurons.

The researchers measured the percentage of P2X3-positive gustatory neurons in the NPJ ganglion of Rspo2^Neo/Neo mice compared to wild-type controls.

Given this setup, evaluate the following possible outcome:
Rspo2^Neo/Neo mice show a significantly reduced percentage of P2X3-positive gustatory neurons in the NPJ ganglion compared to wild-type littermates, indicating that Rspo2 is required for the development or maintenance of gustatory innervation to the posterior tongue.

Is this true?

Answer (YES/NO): NO